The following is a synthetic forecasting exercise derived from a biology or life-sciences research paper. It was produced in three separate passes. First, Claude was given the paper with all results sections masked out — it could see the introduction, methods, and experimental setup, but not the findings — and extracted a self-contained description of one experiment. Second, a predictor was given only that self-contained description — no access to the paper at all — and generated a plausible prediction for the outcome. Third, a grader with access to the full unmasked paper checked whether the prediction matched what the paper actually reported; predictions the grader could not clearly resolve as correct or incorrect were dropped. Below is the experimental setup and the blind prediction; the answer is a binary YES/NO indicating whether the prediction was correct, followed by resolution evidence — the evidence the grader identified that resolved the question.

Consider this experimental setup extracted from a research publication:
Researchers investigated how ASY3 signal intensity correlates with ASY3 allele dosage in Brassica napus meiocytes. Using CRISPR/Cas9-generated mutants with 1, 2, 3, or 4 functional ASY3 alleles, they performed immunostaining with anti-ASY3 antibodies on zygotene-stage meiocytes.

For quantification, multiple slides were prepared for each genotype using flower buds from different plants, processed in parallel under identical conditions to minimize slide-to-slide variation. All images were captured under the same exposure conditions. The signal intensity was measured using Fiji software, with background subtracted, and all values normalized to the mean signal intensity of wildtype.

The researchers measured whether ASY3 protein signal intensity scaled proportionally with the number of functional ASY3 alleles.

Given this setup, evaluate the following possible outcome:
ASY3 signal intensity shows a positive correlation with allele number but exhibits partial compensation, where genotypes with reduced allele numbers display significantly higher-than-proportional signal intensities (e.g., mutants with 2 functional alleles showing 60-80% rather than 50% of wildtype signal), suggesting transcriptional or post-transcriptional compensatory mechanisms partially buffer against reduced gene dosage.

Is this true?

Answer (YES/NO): NO